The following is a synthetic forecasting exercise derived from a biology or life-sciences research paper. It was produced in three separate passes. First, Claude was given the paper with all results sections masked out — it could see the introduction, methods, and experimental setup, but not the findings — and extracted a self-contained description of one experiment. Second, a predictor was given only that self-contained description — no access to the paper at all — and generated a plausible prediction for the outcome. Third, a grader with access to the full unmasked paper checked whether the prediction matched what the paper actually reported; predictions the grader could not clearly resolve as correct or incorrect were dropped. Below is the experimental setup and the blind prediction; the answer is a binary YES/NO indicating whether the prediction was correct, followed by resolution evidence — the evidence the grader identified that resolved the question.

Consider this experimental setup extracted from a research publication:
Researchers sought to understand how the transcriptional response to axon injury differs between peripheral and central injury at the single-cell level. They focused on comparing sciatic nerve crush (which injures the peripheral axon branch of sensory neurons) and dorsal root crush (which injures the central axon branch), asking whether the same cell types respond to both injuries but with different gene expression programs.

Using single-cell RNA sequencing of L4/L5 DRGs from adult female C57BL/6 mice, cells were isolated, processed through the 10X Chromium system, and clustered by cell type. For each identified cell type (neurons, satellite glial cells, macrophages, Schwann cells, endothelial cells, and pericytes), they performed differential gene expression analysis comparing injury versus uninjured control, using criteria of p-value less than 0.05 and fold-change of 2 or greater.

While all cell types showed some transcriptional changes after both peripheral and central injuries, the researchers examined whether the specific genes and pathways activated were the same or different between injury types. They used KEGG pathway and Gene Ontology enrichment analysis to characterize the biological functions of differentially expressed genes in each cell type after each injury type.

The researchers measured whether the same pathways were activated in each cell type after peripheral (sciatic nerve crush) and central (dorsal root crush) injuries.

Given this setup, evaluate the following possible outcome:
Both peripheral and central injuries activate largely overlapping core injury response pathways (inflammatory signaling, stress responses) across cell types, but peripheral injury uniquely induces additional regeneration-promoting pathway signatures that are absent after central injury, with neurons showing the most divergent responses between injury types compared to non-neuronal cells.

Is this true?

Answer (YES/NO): NO